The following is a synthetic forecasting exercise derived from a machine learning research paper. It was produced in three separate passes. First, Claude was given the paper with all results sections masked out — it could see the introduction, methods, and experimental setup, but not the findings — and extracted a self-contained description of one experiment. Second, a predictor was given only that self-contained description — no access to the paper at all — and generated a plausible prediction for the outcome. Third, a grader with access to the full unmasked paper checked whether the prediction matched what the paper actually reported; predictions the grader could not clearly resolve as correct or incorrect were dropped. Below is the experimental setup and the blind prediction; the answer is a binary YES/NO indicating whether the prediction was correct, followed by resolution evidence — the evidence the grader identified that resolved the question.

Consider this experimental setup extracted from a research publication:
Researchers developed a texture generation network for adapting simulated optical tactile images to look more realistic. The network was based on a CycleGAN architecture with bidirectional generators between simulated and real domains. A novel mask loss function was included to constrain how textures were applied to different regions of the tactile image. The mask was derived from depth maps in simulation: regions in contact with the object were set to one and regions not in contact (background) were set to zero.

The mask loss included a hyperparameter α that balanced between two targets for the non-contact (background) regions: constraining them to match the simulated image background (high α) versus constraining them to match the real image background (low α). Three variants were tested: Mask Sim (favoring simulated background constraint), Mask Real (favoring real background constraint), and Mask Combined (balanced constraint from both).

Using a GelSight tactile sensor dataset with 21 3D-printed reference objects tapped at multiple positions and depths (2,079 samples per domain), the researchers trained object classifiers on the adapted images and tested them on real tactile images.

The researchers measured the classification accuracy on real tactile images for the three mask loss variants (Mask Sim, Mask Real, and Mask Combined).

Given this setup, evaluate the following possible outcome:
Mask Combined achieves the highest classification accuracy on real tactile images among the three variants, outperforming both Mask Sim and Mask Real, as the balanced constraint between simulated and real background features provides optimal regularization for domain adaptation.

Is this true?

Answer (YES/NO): NO